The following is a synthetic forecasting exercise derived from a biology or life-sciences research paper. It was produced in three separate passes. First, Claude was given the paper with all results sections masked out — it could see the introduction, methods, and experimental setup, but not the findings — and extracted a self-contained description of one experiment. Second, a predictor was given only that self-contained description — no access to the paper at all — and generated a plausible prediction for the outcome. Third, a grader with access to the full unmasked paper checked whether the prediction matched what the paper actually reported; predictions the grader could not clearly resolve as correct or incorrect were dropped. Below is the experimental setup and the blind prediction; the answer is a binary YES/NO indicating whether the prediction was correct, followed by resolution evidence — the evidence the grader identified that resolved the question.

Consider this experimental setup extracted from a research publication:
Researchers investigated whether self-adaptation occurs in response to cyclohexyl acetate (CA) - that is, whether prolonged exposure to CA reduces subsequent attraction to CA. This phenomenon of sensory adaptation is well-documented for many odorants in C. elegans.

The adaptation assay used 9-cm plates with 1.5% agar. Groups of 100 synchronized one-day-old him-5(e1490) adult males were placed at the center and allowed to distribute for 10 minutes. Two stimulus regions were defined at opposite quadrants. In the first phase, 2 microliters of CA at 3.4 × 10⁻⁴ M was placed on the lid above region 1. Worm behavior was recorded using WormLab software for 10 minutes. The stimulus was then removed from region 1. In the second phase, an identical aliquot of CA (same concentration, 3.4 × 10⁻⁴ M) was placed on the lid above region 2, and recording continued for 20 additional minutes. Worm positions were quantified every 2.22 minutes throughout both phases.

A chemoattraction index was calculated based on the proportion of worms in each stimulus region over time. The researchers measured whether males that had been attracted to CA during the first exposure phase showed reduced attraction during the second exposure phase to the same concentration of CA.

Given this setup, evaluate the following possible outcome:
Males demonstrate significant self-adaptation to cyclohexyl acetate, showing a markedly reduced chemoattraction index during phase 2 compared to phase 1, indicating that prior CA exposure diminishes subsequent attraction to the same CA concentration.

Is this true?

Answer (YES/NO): YES